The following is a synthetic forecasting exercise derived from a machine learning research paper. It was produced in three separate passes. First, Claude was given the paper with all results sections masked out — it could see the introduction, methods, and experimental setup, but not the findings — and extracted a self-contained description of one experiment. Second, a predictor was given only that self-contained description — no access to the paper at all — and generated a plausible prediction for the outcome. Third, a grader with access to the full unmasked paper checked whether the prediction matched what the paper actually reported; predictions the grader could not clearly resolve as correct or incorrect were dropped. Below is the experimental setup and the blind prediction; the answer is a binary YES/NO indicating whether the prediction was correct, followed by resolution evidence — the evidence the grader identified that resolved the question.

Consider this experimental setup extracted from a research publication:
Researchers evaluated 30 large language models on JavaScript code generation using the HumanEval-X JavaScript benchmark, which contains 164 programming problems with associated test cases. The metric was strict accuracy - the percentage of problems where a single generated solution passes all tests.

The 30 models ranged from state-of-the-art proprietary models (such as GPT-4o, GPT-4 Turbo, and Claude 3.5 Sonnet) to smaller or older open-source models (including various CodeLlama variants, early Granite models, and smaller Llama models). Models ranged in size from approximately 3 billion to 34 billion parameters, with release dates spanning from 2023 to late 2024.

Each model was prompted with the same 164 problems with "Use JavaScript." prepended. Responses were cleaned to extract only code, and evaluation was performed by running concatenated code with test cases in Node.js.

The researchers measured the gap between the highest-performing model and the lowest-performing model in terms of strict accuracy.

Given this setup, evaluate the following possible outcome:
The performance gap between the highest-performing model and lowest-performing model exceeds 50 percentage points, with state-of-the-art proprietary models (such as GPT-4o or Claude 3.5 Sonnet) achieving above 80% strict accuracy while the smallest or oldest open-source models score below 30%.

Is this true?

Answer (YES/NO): YES